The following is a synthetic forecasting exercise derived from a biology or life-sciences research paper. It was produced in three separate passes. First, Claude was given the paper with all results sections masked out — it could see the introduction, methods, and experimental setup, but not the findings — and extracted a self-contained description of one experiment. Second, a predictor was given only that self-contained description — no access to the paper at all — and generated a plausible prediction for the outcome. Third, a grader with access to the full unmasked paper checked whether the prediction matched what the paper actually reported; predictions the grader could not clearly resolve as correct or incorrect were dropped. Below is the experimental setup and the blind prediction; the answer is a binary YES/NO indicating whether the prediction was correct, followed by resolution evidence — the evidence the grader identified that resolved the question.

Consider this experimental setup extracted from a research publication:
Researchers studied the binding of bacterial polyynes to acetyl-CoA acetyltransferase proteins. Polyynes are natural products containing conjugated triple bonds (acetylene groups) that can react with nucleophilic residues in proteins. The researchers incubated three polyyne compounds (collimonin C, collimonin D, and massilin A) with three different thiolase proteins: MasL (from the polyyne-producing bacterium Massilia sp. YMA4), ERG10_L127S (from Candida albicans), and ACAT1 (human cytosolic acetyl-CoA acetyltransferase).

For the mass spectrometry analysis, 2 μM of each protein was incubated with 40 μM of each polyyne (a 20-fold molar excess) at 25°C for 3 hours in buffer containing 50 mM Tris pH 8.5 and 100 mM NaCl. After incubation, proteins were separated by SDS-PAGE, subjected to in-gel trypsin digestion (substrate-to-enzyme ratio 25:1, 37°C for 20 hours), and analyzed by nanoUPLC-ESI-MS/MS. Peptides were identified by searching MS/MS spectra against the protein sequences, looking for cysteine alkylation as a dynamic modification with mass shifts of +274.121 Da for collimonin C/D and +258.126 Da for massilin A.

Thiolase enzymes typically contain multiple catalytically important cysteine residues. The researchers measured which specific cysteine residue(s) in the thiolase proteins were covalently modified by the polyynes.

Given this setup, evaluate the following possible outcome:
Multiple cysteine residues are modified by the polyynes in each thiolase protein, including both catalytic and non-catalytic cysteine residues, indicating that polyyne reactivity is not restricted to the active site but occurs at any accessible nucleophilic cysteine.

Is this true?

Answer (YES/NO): NO